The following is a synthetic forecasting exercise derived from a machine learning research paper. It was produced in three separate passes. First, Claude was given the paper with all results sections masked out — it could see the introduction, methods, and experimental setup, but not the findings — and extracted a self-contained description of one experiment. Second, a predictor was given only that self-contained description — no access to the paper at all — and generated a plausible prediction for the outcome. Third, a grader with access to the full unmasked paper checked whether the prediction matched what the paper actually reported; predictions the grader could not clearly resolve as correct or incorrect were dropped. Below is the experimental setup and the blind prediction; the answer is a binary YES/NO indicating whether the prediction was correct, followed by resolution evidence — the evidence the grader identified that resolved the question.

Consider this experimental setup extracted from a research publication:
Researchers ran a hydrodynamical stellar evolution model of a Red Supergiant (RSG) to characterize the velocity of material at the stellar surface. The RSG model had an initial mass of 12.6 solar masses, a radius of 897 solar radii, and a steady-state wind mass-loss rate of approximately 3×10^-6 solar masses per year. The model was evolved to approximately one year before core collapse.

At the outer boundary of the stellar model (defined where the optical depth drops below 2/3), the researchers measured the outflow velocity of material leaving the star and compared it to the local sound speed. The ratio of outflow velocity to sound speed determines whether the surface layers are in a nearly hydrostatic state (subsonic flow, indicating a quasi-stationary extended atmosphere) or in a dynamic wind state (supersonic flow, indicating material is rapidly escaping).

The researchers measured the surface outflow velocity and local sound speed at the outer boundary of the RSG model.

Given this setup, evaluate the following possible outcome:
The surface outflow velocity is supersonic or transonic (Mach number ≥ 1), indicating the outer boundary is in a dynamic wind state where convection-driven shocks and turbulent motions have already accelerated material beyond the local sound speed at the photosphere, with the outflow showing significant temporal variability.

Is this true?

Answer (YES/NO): NO